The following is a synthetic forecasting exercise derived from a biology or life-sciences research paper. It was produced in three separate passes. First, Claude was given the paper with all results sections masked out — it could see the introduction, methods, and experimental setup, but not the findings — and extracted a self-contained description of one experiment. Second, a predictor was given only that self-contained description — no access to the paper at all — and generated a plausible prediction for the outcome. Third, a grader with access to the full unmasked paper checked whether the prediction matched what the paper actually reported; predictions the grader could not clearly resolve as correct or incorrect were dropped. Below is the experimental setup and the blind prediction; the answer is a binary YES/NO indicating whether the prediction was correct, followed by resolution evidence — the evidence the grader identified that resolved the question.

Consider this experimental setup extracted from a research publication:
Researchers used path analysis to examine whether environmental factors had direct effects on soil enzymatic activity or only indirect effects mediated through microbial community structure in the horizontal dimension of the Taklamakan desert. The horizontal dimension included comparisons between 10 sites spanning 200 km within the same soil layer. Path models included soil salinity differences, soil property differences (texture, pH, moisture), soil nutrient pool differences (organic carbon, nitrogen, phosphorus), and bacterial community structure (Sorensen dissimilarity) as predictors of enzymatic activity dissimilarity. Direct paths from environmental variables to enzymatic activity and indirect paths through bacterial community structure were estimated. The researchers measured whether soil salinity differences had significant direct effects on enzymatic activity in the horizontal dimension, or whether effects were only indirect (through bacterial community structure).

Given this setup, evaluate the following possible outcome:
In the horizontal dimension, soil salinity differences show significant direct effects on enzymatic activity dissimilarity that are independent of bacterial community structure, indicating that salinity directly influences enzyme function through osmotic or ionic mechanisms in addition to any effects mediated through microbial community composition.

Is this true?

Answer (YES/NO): NO